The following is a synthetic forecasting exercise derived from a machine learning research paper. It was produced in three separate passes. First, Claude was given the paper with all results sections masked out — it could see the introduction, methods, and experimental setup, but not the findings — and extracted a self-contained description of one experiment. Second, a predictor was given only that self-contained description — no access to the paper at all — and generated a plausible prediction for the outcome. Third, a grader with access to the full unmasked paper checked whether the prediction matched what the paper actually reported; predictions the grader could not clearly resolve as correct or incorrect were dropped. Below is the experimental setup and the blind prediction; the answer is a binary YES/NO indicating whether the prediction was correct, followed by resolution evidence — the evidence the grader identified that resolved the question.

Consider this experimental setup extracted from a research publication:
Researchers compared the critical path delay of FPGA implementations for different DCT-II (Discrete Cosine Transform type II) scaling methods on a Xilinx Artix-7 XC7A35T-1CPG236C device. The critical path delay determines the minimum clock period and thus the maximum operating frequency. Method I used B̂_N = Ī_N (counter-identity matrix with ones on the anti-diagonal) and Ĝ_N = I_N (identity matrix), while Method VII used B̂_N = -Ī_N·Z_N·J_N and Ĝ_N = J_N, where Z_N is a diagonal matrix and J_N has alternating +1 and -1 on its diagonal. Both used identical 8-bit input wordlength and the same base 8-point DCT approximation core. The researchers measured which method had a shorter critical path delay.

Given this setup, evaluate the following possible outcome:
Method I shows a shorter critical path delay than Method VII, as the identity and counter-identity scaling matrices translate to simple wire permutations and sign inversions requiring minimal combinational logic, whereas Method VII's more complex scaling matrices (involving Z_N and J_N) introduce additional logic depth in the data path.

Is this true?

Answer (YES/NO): YES